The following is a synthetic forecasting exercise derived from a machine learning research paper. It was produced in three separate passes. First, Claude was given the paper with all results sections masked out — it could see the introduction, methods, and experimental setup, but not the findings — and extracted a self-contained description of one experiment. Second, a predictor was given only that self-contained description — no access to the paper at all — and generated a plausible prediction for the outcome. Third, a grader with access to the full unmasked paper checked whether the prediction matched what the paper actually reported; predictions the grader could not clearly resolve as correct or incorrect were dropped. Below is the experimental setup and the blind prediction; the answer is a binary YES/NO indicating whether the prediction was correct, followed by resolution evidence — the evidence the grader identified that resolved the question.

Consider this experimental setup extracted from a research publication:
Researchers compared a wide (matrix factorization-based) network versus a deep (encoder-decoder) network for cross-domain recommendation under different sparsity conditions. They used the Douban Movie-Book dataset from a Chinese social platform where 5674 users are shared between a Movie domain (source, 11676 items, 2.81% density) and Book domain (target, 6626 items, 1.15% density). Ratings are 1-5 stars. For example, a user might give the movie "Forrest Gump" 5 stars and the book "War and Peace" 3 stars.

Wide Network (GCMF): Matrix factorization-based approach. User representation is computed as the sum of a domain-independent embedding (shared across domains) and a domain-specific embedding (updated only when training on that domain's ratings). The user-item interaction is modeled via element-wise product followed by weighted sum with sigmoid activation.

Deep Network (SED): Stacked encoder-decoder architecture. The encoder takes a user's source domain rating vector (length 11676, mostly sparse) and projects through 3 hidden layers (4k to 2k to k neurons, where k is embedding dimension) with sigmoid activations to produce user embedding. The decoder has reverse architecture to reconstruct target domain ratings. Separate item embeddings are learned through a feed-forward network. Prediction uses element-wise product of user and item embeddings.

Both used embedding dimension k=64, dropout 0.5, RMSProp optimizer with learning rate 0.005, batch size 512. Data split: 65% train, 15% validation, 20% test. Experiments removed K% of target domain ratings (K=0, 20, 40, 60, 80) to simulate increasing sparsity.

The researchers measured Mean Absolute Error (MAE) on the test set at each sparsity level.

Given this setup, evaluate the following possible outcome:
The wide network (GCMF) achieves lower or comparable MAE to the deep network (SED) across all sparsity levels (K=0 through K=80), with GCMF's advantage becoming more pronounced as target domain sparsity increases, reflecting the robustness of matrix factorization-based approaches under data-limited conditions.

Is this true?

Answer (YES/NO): NO